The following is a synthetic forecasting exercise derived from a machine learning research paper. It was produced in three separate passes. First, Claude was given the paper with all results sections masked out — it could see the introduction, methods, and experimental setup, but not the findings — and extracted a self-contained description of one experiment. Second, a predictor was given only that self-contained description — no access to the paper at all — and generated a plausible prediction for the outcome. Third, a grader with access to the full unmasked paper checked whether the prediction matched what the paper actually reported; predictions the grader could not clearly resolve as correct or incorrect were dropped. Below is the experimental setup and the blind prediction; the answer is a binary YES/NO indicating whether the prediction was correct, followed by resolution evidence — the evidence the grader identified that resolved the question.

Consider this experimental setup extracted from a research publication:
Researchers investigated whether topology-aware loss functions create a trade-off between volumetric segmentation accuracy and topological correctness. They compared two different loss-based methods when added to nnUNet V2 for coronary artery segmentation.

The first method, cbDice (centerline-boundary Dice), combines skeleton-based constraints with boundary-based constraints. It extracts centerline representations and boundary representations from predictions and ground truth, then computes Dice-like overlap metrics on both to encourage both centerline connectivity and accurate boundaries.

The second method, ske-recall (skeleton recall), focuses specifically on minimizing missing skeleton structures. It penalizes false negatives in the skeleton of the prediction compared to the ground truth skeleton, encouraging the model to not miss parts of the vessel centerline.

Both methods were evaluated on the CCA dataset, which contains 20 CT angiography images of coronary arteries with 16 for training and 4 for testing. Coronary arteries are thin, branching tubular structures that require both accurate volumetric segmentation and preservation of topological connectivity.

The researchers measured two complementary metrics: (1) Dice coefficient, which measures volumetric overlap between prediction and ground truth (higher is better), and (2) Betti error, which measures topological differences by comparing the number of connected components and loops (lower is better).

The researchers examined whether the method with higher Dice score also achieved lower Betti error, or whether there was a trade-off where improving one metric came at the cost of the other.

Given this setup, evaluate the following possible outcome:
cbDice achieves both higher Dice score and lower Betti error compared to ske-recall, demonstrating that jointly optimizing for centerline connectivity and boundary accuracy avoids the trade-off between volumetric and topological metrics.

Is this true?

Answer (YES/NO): NO